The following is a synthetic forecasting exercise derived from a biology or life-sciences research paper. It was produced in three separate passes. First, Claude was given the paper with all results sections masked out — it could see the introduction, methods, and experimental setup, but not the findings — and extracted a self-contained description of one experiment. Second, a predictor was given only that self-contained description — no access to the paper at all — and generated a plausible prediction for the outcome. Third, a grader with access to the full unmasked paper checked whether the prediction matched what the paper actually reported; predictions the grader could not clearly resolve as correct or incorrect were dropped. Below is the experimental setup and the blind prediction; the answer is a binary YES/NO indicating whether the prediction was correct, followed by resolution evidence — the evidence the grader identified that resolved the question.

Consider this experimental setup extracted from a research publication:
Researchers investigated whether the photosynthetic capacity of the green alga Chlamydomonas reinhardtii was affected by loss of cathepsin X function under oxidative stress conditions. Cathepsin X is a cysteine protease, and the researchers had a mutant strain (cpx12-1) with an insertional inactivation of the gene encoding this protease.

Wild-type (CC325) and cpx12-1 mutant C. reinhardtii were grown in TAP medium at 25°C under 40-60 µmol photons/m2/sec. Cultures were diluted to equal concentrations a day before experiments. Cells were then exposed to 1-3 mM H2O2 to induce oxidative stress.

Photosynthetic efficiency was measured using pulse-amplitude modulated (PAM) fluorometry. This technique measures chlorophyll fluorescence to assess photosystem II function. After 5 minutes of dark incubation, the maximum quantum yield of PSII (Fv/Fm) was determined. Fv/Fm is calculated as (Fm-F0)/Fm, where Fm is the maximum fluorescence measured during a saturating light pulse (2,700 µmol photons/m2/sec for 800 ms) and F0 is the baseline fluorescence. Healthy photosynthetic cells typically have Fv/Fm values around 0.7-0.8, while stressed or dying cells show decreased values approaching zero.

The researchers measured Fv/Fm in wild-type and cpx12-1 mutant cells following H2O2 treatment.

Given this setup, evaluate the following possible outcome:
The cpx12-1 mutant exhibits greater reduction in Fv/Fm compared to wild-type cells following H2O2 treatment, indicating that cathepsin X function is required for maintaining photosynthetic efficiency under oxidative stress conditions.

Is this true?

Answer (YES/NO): NO